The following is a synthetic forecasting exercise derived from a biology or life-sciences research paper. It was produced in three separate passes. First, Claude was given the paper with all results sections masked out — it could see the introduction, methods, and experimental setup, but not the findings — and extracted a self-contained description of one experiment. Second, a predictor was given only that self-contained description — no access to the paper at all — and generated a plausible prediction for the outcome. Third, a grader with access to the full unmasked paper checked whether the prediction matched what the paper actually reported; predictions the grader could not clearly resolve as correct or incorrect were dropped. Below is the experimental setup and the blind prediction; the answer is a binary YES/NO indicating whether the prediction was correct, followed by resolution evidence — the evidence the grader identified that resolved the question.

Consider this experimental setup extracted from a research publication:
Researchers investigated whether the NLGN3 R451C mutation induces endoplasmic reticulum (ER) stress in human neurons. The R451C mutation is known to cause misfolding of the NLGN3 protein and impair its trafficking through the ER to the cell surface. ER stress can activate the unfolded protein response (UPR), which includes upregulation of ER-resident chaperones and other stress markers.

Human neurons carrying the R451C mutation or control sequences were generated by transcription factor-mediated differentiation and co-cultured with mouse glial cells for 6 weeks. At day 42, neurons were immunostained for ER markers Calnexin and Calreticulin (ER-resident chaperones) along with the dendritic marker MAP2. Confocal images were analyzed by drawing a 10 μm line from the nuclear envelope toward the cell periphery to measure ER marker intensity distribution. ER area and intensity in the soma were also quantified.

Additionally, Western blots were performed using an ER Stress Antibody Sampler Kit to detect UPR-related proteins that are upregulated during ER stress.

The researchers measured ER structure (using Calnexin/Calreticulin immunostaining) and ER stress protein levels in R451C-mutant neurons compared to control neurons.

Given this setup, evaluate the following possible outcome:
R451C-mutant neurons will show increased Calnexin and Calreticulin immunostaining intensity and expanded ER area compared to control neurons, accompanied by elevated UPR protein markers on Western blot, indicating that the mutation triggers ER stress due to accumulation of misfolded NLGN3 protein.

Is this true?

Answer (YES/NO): NO